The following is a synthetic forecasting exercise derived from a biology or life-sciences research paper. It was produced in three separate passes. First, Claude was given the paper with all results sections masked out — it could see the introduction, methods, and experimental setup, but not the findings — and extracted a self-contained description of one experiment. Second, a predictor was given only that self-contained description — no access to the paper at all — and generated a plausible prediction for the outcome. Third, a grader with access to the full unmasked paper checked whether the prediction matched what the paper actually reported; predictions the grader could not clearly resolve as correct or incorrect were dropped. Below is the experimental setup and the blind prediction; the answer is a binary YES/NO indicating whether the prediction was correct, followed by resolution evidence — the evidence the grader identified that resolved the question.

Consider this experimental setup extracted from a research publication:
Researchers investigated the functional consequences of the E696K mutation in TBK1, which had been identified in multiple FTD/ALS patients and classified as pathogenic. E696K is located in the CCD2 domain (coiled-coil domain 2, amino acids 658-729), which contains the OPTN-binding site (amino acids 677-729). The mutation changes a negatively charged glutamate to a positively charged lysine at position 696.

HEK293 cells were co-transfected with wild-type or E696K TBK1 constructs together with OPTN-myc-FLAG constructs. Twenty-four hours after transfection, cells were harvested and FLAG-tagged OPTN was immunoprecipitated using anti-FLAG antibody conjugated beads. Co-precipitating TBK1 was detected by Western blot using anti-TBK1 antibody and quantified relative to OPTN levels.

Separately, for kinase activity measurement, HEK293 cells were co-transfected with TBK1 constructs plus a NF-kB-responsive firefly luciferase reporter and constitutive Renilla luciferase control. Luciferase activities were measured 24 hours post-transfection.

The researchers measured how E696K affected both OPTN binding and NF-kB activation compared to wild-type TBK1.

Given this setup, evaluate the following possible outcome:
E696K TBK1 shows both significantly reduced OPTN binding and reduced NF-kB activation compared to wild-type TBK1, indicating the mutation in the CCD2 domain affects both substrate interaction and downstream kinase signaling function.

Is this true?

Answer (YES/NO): NO